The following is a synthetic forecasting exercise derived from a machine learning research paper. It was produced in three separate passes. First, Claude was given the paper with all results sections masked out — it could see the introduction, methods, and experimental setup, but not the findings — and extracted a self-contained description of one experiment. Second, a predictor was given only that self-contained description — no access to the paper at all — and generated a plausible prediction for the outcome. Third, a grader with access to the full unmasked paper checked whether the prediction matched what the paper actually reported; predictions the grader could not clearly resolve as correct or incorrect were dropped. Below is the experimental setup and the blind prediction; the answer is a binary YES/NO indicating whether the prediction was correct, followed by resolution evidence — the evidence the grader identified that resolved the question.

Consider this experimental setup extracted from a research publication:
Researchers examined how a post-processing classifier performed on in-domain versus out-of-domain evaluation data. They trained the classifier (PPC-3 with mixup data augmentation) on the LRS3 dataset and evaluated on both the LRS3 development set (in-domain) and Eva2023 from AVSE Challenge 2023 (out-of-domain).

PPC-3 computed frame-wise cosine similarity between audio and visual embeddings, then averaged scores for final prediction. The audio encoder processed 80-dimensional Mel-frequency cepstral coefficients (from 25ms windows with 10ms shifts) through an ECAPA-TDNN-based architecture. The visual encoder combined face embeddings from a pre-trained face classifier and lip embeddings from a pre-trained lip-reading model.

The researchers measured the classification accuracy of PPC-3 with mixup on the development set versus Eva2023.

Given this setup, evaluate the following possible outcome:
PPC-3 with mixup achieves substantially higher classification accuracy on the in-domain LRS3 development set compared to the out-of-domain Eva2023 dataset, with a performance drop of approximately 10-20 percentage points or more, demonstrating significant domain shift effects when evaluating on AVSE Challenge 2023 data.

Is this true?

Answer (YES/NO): NO